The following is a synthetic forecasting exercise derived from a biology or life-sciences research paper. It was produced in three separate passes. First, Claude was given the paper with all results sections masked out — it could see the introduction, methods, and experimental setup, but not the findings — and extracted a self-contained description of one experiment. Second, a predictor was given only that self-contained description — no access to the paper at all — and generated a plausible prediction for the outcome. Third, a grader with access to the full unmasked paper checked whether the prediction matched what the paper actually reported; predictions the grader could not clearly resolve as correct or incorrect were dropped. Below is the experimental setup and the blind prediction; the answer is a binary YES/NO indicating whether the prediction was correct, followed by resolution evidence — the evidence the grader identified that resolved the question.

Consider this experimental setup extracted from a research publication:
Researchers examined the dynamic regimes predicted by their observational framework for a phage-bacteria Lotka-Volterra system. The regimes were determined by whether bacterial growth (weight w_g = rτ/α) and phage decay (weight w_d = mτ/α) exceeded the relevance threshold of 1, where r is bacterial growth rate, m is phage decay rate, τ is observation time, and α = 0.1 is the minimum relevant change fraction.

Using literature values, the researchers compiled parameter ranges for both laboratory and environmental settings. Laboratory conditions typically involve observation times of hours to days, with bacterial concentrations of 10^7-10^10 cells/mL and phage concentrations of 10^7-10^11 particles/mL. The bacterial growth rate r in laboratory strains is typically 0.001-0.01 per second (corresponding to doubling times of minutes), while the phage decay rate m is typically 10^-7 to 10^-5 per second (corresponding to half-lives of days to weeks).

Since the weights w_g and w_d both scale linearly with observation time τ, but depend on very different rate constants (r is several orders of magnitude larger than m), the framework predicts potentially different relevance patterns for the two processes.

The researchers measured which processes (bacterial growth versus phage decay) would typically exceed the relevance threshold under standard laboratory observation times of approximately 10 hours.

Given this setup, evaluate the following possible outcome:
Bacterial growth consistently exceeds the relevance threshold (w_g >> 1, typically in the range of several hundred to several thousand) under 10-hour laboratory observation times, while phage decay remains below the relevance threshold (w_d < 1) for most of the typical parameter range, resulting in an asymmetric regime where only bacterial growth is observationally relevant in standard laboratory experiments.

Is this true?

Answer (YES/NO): NO